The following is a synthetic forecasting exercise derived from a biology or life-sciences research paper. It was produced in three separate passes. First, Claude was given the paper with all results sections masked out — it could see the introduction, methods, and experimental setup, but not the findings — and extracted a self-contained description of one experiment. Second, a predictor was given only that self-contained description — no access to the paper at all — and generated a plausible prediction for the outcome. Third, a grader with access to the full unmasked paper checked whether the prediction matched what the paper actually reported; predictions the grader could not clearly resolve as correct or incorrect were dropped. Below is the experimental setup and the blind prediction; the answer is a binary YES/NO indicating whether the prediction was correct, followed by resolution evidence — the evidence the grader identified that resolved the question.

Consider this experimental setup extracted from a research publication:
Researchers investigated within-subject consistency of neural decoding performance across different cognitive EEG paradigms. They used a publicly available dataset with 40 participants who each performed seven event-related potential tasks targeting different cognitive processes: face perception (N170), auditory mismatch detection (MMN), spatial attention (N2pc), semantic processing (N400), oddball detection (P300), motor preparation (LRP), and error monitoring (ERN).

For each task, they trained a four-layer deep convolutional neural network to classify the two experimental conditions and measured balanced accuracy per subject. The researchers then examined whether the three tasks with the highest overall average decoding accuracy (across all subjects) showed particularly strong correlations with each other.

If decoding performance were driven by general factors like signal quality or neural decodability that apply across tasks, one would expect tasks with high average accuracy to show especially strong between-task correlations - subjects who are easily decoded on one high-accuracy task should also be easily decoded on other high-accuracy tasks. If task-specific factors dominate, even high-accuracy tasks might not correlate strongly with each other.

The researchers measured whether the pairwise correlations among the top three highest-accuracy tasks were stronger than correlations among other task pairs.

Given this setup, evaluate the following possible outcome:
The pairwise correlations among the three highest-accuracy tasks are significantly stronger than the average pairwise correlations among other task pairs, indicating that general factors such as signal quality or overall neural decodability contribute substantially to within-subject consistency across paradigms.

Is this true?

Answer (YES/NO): NO